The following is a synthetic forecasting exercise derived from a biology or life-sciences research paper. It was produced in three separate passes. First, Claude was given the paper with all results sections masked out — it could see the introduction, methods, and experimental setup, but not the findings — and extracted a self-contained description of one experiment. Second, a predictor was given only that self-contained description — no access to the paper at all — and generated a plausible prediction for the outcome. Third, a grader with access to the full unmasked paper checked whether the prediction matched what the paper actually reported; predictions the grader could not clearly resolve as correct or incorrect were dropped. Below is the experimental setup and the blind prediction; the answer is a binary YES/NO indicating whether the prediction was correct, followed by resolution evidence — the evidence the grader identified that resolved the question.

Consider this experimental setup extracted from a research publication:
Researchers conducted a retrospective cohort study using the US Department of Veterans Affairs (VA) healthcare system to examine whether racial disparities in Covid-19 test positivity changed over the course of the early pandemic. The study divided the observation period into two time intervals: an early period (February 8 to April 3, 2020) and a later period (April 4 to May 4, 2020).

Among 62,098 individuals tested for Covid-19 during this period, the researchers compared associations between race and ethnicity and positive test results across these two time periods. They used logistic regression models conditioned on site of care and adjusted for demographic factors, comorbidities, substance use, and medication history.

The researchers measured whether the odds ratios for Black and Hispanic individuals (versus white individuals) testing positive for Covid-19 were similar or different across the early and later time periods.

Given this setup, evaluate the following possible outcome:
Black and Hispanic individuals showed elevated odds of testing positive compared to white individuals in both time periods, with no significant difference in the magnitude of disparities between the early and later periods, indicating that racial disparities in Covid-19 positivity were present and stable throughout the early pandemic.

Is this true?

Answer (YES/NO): NO